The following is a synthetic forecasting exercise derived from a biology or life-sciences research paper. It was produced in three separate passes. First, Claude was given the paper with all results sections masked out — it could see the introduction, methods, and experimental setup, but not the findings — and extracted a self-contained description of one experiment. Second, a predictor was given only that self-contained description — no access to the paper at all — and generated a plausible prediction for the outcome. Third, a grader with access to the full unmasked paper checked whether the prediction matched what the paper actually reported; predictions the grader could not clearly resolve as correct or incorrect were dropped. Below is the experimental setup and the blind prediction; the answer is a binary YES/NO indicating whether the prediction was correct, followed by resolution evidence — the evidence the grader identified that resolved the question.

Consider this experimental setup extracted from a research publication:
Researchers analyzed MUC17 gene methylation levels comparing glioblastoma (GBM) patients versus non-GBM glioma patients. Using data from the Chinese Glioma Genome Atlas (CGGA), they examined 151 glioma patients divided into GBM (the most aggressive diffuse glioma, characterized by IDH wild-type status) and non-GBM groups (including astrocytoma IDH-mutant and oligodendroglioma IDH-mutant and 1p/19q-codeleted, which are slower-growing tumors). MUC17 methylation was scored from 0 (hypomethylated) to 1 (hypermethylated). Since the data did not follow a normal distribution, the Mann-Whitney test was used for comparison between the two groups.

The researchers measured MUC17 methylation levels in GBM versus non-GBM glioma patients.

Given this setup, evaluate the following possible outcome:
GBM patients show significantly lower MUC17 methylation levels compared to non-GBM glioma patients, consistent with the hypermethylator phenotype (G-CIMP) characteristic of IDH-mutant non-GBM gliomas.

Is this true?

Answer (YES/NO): NO